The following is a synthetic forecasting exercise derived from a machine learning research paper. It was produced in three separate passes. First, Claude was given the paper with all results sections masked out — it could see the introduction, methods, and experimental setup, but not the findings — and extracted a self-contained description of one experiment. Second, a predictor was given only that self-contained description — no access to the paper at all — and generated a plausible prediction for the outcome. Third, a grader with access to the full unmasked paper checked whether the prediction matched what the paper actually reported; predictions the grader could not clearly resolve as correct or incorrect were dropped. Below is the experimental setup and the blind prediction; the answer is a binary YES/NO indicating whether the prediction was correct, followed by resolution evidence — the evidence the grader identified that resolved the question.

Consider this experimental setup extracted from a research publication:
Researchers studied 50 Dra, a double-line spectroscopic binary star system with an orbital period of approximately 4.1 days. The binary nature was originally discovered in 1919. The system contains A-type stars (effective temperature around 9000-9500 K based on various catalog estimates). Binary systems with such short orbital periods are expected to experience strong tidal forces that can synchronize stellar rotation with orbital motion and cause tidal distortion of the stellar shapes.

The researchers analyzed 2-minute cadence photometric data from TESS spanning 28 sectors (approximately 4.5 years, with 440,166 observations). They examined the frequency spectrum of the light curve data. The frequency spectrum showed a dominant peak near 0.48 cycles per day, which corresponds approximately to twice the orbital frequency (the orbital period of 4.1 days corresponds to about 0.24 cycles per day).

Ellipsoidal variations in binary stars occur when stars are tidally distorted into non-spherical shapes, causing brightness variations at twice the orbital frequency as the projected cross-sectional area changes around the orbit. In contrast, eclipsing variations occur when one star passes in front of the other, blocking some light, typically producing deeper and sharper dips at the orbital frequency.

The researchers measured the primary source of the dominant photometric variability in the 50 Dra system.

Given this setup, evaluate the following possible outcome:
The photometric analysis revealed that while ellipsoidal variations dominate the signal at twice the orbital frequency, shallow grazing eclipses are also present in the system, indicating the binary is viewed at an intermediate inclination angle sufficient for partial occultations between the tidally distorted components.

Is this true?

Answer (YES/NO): NO